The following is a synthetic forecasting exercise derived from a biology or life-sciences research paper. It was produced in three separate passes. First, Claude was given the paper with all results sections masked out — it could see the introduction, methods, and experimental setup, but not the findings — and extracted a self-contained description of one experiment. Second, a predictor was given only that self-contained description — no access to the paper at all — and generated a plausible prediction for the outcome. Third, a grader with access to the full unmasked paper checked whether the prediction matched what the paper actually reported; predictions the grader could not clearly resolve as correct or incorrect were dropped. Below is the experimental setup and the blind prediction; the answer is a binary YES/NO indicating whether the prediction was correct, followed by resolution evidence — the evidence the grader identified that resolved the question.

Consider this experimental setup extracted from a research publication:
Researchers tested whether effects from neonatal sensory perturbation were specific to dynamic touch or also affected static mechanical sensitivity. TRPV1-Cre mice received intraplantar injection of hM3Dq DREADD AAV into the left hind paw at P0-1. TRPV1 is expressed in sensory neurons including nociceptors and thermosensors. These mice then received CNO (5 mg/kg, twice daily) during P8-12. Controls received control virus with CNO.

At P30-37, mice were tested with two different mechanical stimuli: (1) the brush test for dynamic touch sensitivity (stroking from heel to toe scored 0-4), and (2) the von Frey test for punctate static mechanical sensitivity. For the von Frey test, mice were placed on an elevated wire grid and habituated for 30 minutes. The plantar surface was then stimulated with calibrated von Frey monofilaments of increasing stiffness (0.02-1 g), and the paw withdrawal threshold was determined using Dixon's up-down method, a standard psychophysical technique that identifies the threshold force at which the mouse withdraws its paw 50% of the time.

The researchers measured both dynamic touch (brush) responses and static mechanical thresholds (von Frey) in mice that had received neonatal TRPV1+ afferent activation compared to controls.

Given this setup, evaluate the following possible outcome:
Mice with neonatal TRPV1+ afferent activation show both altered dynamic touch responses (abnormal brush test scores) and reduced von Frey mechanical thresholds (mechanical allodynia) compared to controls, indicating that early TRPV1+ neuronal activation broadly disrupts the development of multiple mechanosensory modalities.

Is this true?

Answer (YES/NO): NO